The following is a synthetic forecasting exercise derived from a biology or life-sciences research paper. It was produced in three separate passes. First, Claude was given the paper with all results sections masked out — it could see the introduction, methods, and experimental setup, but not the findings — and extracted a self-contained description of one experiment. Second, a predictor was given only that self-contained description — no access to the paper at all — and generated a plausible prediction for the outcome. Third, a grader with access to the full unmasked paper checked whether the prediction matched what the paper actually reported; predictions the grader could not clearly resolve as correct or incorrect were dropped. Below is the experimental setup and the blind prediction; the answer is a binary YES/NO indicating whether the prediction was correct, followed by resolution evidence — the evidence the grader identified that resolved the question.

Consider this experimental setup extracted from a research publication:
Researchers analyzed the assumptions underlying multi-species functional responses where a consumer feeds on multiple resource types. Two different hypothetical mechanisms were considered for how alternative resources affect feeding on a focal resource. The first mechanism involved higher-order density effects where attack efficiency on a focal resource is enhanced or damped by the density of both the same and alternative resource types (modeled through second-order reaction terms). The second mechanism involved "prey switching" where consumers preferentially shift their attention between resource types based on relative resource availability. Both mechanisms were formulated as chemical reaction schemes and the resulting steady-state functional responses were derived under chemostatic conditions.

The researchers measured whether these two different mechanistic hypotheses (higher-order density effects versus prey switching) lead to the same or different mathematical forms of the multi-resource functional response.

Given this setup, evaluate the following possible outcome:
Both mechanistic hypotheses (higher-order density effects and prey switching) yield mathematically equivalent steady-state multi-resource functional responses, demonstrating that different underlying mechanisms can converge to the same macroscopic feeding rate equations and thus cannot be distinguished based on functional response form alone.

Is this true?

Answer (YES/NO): NO